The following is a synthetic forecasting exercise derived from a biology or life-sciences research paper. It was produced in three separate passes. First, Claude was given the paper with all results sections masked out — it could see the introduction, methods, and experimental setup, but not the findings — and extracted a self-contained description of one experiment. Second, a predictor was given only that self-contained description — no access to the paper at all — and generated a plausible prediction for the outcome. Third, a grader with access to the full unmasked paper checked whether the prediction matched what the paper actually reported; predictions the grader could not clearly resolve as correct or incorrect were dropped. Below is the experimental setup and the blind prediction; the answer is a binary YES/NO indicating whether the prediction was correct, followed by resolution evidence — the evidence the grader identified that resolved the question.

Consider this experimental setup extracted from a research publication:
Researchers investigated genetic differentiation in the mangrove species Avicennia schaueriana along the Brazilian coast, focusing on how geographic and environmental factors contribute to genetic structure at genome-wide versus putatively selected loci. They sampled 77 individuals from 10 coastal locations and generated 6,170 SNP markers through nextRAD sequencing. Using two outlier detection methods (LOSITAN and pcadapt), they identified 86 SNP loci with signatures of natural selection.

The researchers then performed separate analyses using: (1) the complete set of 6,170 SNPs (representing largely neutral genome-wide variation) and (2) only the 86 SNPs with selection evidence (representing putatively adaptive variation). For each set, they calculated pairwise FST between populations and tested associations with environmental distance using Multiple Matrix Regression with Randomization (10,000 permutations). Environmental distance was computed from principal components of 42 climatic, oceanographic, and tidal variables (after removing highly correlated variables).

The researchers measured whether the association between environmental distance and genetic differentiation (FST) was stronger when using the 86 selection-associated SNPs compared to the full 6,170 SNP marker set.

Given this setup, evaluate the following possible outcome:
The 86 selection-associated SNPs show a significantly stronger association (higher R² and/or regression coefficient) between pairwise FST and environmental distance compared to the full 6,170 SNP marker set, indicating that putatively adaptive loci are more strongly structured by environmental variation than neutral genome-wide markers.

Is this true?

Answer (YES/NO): NO